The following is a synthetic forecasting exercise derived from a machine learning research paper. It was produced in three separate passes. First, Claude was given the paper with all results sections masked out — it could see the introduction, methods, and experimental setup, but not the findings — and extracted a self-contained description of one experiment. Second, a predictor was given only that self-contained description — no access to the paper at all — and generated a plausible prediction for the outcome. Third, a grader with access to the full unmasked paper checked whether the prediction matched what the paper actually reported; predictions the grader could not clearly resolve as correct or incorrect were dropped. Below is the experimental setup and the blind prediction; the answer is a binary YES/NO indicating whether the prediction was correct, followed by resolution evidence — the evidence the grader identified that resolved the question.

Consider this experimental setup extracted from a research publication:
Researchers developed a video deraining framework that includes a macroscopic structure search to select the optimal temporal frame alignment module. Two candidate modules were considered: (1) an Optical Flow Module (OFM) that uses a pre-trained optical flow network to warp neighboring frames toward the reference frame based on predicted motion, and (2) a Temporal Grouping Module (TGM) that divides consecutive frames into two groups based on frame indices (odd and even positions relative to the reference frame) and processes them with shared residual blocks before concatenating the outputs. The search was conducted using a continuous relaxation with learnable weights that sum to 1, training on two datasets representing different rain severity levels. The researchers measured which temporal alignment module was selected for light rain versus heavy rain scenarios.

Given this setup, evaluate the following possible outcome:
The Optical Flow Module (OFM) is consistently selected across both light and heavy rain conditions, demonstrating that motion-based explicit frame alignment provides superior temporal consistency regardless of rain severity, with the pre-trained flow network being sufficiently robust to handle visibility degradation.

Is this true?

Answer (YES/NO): NO